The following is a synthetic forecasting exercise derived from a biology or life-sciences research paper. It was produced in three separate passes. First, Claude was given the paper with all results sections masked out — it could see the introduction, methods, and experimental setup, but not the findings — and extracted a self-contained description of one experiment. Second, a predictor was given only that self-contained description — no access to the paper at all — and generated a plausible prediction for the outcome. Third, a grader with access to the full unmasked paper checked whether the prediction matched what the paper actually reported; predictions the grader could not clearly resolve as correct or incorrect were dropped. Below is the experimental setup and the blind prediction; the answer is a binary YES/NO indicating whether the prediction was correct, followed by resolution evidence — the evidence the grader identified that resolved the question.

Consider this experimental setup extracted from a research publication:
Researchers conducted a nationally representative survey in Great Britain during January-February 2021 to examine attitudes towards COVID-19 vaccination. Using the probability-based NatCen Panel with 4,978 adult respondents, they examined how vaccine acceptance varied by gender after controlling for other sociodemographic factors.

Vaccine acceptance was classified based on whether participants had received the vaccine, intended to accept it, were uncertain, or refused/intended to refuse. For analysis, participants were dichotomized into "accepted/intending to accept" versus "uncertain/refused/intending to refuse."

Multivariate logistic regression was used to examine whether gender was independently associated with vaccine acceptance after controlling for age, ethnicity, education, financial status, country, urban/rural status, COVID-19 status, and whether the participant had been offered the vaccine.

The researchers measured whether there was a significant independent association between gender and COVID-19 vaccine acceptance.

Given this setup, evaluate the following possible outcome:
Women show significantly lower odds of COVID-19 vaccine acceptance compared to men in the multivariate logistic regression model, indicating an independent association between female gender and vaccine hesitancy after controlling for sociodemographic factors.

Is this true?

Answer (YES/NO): NO